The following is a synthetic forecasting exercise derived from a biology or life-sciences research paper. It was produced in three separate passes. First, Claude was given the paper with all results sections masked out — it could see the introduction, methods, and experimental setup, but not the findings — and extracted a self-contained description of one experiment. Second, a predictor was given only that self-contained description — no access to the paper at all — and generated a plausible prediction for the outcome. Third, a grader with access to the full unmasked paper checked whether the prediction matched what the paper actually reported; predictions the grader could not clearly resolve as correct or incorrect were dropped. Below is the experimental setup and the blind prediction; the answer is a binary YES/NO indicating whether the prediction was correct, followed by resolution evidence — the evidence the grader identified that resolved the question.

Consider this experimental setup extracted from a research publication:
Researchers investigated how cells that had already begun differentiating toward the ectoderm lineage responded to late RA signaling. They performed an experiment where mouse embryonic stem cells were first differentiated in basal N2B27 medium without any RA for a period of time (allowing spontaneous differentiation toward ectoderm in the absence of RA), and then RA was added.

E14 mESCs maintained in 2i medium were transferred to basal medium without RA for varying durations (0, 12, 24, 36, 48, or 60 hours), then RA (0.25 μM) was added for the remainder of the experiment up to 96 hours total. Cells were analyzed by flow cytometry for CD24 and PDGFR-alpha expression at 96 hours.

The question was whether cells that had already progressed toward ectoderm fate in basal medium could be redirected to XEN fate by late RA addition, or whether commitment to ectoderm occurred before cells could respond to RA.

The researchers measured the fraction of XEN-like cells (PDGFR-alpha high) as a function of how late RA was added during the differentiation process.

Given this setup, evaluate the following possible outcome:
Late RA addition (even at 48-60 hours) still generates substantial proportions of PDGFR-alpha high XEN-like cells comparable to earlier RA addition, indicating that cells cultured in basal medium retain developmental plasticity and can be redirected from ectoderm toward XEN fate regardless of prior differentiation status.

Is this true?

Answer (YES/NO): NO